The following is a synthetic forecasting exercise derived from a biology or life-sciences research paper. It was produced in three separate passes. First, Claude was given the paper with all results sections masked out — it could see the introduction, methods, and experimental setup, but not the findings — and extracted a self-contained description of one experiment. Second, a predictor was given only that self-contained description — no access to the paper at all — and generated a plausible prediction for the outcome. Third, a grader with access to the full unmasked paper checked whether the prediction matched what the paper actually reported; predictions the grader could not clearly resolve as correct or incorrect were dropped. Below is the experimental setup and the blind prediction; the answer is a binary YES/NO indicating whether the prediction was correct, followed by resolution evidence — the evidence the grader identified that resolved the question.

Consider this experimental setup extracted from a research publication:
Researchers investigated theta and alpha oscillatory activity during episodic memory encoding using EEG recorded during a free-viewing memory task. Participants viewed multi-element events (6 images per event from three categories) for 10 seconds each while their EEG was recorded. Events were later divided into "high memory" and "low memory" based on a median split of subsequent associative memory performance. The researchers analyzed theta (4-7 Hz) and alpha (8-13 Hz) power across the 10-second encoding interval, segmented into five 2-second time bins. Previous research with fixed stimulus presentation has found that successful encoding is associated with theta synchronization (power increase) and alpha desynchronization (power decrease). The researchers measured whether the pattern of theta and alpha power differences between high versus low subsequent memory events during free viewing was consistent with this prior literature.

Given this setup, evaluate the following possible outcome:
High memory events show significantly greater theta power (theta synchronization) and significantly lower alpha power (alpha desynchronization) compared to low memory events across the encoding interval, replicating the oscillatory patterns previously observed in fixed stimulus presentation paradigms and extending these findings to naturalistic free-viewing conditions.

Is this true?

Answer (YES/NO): NO